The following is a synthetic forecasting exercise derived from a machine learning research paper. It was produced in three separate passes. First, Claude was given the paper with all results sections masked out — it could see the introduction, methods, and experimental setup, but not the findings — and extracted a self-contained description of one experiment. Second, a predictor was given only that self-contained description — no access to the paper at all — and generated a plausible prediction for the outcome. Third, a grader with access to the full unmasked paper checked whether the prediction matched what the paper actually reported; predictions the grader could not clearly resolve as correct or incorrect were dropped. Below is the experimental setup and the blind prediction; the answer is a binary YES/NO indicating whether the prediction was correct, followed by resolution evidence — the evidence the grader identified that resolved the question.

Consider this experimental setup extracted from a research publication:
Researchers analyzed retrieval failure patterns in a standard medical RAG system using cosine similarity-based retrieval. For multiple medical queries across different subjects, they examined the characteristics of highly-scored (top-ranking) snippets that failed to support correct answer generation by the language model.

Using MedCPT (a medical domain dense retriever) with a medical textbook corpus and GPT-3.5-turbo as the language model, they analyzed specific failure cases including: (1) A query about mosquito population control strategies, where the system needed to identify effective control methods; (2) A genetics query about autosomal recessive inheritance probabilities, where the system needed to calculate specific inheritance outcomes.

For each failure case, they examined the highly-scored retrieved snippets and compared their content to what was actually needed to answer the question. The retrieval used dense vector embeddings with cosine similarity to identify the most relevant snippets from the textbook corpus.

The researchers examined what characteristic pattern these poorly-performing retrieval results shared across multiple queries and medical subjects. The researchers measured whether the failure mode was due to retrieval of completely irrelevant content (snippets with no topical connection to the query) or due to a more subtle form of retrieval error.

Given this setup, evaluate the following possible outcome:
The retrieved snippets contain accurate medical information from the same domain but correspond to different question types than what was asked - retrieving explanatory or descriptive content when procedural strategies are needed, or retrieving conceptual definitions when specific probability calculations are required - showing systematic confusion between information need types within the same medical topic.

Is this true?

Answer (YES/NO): NO